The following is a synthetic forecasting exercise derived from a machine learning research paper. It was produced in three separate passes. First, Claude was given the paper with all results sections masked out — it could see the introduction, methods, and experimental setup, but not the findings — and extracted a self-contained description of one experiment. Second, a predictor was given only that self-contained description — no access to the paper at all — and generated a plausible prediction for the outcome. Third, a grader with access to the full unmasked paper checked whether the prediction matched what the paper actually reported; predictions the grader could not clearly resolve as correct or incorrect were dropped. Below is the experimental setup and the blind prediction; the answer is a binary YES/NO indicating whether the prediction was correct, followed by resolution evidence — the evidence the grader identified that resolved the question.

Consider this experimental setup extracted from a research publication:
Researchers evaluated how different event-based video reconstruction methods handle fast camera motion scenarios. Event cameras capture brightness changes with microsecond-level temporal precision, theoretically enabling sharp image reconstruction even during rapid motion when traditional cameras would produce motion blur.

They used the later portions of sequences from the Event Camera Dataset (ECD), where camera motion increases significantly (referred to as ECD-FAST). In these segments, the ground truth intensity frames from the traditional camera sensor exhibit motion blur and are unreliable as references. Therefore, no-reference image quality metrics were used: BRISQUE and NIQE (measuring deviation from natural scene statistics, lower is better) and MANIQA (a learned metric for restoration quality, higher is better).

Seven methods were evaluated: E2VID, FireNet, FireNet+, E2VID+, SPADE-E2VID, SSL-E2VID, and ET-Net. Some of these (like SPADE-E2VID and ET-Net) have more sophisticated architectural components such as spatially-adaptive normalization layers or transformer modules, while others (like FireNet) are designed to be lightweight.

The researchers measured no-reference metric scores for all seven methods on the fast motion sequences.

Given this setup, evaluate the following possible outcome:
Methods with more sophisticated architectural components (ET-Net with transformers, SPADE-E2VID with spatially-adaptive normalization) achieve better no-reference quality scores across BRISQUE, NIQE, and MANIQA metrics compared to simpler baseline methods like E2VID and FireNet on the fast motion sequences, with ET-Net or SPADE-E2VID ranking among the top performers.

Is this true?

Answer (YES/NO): NO